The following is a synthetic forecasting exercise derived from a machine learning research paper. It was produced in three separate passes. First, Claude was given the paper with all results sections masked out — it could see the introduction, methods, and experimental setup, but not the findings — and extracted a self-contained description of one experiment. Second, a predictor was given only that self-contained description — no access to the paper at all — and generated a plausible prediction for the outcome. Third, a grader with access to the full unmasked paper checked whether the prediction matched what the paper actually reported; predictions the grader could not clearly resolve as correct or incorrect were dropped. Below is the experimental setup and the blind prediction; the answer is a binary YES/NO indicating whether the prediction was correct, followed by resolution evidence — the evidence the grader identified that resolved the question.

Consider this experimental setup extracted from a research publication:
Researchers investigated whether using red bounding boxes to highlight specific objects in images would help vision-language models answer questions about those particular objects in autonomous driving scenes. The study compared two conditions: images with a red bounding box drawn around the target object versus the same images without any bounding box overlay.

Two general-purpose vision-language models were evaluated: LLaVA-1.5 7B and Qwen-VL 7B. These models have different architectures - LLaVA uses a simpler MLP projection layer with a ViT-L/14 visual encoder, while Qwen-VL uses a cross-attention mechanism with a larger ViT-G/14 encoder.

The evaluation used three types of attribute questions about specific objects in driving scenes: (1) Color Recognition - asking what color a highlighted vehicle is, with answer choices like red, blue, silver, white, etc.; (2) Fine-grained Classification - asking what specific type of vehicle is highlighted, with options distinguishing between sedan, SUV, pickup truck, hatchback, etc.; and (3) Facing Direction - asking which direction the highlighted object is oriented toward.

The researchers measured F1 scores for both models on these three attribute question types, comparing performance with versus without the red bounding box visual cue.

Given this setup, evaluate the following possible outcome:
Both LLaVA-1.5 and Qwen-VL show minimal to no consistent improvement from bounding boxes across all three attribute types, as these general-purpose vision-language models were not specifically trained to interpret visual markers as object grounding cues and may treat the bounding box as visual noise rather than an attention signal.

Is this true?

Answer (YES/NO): NO